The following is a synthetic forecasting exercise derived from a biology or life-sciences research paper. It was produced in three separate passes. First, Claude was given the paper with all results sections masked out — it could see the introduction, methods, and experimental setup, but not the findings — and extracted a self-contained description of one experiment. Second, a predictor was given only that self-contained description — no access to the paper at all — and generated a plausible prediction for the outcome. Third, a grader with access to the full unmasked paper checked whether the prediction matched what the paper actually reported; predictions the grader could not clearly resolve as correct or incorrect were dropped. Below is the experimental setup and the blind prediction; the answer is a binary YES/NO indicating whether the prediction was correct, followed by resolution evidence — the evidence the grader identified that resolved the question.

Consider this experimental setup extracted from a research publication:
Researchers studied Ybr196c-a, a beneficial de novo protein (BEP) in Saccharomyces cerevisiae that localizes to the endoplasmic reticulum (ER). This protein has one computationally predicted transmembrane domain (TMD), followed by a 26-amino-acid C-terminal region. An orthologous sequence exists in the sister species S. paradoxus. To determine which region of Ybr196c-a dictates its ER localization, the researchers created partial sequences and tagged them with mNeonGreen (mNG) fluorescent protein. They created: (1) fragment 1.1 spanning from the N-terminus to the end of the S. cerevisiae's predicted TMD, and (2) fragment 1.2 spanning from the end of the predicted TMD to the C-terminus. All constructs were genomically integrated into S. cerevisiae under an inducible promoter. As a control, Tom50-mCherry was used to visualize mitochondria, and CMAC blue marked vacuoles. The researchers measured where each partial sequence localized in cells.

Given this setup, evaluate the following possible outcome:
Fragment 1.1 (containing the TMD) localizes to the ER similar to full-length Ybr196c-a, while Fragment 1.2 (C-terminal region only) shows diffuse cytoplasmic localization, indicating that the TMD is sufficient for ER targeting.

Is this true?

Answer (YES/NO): NO